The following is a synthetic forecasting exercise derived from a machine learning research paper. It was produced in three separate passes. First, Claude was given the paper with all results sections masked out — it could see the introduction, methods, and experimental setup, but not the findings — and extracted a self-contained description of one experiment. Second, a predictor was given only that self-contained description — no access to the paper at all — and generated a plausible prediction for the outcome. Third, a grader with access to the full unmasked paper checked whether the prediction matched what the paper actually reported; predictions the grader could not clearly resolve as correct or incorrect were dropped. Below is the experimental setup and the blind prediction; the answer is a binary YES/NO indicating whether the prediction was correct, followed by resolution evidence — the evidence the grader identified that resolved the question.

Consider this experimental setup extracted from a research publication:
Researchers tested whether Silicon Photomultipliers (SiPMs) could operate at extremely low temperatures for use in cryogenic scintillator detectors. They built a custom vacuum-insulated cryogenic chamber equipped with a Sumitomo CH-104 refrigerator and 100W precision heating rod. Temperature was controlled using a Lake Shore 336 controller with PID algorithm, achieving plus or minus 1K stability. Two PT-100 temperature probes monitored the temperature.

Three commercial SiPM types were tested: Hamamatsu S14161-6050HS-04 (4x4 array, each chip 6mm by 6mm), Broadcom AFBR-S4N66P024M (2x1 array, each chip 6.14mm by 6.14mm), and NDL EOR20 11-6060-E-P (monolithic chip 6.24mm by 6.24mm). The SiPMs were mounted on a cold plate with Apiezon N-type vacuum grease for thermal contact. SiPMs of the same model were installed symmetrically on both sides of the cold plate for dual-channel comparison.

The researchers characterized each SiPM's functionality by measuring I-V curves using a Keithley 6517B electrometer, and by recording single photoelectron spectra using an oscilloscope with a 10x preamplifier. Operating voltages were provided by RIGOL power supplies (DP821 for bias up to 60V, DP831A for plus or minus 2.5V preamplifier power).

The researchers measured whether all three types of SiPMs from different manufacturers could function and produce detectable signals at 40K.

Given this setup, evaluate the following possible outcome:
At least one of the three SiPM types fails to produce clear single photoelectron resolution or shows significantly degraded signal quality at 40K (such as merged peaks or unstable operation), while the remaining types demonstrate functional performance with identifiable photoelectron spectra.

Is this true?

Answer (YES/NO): NO